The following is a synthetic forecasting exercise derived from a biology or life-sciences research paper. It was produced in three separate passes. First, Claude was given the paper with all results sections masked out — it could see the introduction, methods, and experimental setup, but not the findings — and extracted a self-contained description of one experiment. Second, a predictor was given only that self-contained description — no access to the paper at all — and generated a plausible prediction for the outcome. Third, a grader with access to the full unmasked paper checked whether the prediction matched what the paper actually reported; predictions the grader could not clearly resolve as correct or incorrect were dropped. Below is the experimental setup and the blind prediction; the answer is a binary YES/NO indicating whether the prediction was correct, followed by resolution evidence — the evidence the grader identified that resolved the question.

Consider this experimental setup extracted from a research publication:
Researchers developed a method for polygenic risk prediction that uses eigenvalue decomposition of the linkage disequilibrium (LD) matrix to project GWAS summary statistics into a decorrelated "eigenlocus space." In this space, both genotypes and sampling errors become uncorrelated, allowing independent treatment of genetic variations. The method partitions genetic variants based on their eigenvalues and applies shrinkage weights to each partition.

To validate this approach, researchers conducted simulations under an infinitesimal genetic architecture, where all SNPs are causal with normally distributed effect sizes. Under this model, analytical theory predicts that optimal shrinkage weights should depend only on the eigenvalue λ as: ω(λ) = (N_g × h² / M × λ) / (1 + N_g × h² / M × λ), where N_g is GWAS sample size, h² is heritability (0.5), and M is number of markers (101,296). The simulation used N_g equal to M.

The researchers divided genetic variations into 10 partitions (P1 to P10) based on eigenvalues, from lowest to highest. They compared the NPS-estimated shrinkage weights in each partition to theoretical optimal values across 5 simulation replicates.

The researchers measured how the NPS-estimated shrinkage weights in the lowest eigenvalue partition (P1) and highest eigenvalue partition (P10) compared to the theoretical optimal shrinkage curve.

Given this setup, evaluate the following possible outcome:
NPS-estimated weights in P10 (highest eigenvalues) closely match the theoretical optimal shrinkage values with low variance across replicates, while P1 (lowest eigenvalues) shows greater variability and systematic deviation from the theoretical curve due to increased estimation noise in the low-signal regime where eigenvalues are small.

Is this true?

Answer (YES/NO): NO